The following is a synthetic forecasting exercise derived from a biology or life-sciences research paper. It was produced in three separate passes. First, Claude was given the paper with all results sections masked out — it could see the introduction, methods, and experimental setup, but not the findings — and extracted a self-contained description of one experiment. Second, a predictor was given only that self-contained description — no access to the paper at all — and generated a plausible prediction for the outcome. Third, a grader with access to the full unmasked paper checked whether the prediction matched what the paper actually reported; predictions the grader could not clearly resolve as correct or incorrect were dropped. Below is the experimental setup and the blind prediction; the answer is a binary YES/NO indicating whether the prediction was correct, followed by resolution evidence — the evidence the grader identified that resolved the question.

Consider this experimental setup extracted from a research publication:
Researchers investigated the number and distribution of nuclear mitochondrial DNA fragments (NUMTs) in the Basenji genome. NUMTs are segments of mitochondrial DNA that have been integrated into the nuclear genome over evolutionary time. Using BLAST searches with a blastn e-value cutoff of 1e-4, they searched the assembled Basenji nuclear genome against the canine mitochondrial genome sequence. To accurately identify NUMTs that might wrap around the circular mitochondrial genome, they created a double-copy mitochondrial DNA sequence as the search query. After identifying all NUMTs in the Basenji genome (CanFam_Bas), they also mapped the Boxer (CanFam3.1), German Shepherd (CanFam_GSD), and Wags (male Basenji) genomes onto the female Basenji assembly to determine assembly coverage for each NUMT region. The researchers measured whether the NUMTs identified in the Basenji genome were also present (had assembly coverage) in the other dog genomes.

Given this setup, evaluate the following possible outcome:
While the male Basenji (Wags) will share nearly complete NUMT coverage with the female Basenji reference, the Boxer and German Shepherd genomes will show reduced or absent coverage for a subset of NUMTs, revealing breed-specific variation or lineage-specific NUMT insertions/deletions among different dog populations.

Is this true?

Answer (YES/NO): NO